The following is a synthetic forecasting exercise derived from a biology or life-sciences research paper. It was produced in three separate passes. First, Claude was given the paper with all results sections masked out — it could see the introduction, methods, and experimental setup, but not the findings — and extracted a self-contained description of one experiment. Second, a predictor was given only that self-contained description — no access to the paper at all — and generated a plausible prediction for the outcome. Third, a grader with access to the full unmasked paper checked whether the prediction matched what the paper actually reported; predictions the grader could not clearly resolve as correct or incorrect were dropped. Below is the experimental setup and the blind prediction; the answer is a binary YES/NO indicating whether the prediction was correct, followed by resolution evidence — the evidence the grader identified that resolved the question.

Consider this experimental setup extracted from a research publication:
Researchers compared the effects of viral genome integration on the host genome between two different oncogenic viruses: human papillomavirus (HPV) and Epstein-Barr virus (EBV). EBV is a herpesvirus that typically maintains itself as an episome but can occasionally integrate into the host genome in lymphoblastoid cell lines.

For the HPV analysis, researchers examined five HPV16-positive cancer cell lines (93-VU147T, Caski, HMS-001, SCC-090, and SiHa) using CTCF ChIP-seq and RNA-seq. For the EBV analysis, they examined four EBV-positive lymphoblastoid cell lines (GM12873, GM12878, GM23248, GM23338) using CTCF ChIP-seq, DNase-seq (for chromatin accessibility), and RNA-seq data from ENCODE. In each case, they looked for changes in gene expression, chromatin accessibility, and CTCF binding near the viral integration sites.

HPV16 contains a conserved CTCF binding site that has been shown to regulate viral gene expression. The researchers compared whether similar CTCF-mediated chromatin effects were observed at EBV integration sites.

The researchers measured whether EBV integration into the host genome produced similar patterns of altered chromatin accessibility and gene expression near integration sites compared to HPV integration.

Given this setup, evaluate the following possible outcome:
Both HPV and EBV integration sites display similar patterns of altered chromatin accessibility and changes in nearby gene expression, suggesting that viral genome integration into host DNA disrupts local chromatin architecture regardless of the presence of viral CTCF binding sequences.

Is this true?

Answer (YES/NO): NO